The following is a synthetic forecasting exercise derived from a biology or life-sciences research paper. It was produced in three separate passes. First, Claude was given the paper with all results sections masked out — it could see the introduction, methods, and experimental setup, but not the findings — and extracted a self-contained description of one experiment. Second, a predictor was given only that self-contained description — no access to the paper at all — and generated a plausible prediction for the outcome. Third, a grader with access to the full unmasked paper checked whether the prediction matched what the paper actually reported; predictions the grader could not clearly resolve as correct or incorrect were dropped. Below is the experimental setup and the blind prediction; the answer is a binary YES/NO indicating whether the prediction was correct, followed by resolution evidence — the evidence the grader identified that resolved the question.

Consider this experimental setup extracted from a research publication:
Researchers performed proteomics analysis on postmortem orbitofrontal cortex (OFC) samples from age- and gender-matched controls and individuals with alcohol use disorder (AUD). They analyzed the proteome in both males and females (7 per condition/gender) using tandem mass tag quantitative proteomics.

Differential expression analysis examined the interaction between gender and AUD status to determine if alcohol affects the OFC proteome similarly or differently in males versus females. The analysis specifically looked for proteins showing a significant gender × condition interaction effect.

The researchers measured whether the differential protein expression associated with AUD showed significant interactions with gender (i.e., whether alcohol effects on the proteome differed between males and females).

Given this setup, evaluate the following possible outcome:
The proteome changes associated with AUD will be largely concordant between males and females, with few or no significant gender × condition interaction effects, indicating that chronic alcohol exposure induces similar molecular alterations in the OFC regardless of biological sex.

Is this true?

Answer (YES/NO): YES